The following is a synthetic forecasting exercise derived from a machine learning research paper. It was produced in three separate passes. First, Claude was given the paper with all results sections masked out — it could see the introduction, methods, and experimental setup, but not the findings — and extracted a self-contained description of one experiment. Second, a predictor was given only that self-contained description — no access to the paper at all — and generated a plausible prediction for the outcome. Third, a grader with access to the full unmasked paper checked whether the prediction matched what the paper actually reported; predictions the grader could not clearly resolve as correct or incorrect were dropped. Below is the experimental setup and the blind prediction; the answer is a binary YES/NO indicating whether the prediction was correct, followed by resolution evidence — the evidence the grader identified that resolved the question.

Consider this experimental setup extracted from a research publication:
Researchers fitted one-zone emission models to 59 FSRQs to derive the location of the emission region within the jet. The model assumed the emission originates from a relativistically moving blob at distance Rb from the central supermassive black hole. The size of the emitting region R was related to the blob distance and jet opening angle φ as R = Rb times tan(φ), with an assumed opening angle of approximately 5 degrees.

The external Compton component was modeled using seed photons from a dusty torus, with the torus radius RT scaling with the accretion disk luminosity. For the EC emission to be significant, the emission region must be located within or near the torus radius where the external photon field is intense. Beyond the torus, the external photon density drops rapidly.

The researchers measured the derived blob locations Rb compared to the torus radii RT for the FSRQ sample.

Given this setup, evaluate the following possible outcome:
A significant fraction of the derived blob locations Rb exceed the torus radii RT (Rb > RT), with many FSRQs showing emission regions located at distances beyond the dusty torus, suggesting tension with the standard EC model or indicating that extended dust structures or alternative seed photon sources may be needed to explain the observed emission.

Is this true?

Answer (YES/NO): NO